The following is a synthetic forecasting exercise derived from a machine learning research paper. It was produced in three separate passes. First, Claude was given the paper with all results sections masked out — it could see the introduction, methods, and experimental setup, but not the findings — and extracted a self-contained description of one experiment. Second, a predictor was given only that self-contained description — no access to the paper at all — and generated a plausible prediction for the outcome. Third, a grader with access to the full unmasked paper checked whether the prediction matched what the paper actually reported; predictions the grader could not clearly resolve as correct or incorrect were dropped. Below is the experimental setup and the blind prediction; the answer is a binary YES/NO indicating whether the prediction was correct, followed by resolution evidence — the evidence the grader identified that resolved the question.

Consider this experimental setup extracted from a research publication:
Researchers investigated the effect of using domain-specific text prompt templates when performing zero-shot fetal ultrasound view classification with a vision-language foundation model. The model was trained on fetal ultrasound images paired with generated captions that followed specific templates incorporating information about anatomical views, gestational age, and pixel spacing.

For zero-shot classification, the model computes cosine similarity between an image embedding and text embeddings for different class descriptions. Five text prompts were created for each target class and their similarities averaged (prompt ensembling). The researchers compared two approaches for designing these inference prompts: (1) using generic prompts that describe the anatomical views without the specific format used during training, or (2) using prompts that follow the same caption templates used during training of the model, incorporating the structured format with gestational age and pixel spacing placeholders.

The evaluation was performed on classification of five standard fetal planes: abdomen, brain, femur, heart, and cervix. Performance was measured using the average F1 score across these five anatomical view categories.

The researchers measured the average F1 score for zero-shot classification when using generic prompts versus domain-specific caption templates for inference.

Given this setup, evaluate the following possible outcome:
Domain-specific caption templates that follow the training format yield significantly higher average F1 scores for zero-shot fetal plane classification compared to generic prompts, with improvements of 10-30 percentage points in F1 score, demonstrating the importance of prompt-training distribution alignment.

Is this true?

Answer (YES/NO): NO